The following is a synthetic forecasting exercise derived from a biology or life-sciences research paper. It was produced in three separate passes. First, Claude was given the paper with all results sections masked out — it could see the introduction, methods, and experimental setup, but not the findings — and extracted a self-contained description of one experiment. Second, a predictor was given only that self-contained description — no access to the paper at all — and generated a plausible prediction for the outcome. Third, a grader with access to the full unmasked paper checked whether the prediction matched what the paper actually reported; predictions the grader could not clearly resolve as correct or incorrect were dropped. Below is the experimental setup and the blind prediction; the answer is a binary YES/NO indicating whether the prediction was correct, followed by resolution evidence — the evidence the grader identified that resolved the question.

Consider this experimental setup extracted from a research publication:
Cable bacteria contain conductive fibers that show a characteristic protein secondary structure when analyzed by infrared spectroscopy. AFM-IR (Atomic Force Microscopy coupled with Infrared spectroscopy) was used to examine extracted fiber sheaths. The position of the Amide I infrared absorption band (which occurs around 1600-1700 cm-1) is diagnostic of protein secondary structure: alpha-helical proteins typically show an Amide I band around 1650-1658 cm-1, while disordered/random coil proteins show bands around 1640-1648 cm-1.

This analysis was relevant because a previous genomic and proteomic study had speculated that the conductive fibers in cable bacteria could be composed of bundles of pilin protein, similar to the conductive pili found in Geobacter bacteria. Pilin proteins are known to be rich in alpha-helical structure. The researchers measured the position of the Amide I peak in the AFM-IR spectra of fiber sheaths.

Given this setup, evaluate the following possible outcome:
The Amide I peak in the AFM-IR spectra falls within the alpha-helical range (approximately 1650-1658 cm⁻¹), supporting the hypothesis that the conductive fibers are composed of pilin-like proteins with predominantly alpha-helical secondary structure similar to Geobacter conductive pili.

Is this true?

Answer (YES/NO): NO